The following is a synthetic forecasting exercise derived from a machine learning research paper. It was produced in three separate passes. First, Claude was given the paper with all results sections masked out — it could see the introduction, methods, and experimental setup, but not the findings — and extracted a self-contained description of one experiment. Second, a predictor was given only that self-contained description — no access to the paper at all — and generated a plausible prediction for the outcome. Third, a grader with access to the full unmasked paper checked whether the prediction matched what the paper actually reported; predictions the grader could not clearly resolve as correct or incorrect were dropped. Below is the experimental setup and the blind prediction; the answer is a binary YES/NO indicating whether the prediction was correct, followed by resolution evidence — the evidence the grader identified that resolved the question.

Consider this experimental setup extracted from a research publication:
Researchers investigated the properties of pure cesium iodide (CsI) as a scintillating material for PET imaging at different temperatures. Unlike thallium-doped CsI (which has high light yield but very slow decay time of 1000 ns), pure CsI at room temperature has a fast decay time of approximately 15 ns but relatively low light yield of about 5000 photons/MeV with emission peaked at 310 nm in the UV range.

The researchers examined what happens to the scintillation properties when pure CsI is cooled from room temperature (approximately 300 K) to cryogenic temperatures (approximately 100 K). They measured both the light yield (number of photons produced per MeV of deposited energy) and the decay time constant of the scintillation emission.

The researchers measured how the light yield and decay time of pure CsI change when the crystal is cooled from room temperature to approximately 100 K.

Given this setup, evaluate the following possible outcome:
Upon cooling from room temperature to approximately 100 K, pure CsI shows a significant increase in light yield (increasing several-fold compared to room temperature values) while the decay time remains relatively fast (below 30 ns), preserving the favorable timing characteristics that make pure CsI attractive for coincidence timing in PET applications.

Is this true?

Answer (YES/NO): NO